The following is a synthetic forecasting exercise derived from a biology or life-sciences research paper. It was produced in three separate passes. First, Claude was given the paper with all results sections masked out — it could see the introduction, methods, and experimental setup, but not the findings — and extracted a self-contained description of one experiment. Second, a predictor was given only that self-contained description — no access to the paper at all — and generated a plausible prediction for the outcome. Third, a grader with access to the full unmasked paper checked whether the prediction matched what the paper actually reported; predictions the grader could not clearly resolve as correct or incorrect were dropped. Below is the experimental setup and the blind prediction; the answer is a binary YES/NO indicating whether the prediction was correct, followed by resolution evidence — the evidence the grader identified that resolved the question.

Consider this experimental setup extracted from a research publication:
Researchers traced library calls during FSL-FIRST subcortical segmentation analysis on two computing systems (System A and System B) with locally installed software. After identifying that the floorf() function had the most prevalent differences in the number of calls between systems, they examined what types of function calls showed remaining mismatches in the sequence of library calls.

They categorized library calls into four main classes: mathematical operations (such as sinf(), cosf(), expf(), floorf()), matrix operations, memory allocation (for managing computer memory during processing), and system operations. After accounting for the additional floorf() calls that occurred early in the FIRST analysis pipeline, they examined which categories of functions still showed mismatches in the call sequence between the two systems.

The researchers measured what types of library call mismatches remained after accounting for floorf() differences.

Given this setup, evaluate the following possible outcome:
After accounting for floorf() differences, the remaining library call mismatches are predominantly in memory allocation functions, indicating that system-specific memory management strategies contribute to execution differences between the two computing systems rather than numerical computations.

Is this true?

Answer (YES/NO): YES